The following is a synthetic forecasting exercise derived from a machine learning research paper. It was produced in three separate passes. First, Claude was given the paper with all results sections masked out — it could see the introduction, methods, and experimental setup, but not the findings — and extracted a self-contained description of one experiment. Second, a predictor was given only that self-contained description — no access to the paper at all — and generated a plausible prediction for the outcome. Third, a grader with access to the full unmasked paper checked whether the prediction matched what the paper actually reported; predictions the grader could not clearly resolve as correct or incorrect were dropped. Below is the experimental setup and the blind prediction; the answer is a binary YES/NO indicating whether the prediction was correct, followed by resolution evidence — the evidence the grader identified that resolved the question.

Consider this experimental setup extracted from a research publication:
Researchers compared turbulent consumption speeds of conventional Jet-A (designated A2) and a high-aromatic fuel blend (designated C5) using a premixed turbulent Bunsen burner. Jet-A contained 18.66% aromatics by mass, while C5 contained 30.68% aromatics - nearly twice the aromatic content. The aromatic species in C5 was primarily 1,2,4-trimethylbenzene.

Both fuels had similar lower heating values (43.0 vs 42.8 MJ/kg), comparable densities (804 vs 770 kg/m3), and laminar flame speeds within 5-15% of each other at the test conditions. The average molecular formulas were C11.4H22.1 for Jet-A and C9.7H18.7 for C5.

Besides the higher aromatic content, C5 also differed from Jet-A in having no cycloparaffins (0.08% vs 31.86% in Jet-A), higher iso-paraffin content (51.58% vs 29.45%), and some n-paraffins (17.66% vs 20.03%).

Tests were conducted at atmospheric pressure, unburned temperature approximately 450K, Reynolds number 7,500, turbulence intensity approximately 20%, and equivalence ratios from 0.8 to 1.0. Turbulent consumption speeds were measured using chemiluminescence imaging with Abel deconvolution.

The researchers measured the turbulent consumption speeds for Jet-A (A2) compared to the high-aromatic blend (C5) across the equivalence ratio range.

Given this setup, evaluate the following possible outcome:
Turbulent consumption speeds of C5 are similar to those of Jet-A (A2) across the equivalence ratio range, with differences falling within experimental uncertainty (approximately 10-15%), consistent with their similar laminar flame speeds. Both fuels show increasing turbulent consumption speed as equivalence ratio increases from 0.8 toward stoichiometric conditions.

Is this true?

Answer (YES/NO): YES